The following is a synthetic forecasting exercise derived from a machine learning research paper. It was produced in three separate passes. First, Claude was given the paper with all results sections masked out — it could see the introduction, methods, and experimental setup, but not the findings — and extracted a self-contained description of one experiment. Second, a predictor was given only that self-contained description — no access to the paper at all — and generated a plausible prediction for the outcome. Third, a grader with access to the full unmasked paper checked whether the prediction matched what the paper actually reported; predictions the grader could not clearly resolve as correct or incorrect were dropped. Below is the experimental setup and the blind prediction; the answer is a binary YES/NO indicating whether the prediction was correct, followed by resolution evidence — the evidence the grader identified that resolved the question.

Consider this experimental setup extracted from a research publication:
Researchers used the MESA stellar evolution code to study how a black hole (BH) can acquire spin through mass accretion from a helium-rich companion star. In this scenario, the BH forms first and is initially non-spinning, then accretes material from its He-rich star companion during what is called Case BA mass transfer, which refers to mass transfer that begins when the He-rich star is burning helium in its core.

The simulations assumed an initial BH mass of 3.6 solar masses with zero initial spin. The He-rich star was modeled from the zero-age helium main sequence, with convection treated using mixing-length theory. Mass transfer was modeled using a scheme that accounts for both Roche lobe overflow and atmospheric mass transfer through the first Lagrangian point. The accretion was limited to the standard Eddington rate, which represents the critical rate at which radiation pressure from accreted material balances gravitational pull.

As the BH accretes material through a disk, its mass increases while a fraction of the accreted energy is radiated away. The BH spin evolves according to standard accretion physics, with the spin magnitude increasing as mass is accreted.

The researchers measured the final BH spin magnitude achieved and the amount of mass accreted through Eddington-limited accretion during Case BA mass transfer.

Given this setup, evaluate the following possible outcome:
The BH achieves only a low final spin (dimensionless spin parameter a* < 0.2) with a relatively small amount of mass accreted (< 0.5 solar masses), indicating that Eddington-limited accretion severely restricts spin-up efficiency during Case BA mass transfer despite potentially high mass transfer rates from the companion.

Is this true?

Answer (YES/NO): YES